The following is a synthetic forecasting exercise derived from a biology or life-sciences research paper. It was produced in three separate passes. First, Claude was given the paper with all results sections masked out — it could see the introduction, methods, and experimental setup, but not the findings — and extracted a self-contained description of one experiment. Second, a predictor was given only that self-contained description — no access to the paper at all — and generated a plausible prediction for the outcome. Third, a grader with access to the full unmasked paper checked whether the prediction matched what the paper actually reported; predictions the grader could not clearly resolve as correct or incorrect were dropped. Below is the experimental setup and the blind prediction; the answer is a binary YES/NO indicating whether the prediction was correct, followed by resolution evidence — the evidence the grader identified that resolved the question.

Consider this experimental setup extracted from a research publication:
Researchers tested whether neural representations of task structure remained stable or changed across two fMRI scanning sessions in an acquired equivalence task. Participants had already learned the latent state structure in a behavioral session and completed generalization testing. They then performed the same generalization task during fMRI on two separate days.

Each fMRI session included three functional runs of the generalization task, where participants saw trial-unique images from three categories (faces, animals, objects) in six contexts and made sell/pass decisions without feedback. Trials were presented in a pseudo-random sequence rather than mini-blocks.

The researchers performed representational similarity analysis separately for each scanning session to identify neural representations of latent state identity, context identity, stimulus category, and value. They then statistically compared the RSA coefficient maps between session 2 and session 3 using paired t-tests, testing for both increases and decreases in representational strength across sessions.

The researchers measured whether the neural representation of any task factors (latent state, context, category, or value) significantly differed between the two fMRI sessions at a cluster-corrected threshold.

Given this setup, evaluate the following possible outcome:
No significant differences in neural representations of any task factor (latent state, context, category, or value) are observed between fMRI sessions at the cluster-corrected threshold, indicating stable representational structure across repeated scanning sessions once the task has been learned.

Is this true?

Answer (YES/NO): NO